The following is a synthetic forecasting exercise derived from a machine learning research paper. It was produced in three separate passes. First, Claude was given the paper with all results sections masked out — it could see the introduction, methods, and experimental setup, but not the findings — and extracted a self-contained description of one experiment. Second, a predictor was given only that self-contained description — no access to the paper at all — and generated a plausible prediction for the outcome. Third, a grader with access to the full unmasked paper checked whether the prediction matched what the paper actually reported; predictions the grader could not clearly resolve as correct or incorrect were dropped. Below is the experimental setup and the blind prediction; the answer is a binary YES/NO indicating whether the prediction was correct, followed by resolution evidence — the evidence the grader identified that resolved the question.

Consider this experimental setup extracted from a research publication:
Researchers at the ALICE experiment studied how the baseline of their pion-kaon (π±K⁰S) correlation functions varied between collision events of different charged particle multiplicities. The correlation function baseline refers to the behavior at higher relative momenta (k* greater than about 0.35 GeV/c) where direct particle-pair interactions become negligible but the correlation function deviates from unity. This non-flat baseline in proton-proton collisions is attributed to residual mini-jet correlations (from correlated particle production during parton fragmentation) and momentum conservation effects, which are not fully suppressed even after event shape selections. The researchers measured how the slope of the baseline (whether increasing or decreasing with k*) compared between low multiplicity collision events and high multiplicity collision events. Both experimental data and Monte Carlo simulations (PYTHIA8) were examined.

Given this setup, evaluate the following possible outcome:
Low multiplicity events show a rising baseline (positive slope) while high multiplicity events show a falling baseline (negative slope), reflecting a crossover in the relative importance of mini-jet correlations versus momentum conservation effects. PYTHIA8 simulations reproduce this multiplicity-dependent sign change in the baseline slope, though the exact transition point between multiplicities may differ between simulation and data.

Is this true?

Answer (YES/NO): NO